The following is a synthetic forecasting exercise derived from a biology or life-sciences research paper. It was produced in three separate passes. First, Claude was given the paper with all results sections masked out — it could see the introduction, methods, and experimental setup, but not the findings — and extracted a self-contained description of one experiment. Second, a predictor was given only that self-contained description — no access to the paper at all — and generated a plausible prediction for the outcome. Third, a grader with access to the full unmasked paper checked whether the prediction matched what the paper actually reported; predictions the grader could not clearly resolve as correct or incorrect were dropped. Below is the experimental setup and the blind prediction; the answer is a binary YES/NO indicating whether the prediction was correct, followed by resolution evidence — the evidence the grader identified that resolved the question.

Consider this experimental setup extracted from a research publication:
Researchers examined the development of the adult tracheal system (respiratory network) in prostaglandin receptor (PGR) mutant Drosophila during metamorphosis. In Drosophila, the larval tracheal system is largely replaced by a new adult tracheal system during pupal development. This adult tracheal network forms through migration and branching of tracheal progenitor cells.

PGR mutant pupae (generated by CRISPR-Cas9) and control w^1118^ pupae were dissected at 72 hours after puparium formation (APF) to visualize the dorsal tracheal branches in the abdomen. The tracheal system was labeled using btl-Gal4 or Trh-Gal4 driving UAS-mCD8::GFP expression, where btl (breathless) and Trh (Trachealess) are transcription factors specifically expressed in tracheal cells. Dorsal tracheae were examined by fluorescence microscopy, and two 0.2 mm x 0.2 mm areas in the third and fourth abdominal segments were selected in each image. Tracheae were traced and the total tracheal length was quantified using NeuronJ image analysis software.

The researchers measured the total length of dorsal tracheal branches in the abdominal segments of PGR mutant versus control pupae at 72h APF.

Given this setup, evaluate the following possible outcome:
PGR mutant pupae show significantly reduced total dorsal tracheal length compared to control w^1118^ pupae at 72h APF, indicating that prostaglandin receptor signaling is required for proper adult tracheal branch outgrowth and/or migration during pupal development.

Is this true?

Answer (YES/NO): YES